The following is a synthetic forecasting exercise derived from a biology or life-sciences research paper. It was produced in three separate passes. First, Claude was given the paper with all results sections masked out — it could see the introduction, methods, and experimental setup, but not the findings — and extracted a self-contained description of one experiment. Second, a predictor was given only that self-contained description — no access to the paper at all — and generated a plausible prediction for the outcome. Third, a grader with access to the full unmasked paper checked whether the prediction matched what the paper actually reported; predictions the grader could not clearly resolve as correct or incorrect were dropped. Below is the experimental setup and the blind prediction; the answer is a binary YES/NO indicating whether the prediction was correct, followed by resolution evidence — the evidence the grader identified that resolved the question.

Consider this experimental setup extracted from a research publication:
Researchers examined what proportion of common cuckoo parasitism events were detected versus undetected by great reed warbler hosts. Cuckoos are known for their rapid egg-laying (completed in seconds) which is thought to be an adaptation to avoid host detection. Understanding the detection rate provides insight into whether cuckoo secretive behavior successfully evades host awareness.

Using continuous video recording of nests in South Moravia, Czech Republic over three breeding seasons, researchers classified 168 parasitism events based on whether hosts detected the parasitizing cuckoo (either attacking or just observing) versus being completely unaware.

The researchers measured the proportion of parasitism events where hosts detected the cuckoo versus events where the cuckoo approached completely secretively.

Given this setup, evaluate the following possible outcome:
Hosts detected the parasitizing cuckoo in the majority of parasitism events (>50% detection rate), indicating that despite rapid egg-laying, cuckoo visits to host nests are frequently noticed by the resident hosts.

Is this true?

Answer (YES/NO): YES